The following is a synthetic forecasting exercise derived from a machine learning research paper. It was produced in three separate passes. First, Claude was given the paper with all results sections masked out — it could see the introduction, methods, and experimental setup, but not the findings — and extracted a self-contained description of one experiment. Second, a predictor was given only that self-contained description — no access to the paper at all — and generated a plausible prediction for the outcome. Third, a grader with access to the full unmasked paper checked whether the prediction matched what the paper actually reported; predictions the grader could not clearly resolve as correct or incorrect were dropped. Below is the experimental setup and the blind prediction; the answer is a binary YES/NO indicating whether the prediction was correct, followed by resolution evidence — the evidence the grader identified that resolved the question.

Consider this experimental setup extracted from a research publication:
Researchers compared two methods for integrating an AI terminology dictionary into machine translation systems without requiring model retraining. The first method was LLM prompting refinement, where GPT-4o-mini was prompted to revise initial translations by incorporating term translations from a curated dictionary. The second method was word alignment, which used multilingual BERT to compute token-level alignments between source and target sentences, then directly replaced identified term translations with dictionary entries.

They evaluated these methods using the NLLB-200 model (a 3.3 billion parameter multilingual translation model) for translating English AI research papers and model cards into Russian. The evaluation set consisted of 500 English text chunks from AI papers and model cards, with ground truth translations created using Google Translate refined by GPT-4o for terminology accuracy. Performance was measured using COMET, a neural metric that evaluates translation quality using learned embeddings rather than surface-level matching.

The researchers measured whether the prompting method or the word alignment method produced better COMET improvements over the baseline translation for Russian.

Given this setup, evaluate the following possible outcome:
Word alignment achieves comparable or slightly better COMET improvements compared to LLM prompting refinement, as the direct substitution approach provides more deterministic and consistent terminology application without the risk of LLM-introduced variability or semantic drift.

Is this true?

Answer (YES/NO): NO